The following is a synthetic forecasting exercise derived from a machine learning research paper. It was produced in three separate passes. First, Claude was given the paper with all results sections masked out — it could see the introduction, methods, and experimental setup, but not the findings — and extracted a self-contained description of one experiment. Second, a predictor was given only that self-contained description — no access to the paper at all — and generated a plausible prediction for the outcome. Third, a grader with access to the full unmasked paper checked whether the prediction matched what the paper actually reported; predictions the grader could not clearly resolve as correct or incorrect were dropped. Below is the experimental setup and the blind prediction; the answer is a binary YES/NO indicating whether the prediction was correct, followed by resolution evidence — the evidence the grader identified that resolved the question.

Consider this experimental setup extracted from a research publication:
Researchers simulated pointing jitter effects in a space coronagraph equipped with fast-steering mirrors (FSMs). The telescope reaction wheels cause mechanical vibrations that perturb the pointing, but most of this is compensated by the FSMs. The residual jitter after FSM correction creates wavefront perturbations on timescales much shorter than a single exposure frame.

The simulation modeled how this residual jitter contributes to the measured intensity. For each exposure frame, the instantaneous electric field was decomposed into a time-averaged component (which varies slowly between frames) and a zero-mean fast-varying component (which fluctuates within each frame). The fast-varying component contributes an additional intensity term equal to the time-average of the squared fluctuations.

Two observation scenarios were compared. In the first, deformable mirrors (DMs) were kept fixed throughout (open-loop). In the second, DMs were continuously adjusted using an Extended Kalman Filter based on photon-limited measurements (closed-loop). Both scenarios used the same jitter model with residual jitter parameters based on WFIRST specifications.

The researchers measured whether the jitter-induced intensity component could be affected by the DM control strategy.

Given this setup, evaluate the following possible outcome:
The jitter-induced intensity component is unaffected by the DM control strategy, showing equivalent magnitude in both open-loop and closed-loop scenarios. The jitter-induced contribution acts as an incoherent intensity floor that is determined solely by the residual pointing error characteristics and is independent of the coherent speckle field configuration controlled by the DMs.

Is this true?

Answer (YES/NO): YES